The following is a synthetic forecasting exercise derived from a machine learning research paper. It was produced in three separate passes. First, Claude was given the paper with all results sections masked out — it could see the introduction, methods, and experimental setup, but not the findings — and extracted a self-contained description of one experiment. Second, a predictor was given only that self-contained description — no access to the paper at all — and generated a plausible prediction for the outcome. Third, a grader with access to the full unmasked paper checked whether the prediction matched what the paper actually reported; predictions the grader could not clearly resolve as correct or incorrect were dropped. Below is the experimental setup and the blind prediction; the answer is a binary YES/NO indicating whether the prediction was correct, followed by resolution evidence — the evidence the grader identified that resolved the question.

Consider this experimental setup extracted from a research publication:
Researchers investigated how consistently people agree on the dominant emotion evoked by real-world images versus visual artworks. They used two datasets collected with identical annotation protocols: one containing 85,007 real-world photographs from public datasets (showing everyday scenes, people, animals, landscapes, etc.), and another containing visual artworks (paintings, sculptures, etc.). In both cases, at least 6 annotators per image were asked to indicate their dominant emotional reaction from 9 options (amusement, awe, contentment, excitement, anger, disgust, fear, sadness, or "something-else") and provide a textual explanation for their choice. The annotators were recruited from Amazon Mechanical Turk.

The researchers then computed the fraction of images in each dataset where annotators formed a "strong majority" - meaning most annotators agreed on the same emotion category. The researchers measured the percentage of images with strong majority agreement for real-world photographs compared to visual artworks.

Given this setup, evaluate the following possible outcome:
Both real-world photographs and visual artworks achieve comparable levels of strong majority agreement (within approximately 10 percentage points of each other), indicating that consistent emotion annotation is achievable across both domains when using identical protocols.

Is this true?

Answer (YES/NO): NO